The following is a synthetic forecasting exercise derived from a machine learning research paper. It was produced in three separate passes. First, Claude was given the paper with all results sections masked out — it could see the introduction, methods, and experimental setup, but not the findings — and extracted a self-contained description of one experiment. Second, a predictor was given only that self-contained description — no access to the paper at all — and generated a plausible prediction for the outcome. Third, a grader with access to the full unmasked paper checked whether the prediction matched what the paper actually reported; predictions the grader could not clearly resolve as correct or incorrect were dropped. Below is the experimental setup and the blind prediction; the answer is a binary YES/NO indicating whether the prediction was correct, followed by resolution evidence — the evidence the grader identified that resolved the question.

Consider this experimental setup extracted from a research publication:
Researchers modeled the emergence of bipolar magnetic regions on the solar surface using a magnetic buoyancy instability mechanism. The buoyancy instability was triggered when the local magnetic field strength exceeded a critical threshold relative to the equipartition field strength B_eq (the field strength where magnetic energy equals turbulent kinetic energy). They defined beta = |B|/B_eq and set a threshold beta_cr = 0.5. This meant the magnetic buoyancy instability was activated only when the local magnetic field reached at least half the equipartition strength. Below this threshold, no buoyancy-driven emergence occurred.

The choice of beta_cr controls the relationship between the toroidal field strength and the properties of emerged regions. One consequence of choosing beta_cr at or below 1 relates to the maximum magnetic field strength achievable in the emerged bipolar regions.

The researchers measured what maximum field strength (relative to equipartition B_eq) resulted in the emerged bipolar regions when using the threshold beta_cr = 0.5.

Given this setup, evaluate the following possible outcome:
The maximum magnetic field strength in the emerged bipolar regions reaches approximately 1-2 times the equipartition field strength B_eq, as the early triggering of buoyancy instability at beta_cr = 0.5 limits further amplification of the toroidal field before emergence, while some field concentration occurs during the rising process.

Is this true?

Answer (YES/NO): NO